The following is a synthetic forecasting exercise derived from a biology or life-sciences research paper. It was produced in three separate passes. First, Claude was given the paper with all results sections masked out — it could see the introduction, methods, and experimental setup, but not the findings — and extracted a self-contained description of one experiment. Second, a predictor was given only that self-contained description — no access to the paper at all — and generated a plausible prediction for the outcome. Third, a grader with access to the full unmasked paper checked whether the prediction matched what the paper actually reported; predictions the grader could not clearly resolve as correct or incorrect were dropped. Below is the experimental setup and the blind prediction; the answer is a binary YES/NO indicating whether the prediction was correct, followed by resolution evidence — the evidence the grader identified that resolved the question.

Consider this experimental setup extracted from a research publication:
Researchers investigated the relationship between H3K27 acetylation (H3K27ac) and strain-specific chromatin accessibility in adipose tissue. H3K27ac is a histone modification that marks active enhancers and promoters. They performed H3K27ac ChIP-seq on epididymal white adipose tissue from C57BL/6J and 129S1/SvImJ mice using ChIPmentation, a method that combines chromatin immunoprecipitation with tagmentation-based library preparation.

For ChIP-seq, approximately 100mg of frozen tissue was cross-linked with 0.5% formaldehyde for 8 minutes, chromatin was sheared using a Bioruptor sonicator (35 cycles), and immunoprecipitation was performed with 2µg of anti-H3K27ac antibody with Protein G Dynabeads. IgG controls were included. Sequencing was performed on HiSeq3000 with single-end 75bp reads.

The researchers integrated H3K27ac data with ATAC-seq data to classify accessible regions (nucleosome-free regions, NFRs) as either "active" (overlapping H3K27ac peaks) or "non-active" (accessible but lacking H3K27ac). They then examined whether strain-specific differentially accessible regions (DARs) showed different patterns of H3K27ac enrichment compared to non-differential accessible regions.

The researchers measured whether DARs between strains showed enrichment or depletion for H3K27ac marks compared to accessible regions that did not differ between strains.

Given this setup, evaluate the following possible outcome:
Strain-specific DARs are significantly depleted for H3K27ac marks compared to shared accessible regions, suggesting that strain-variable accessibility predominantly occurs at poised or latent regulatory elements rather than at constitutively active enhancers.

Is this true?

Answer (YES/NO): NO